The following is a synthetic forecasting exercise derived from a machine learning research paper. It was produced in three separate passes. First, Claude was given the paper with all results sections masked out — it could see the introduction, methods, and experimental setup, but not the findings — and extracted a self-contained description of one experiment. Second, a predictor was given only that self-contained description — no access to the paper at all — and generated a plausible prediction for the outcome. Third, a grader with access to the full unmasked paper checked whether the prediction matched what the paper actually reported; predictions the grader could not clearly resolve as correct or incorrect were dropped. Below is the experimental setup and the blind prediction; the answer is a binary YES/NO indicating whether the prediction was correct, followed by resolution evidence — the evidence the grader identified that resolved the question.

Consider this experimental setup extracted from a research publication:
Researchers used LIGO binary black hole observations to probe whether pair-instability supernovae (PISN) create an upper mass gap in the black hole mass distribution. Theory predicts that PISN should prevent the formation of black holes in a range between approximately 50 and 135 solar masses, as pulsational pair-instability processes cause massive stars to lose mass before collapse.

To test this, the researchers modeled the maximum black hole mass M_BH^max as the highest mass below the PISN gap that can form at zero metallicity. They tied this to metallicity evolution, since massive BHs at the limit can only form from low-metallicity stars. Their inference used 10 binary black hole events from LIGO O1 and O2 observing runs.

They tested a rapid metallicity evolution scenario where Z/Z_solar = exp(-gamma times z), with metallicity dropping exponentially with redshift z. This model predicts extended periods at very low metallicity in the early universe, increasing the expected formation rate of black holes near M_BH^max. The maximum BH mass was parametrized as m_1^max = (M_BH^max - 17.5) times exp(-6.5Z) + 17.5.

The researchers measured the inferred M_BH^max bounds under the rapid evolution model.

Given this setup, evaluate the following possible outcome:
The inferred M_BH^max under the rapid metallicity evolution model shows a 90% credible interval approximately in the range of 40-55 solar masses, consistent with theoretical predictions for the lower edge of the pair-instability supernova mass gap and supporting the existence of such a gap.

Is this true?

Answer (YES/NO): NO